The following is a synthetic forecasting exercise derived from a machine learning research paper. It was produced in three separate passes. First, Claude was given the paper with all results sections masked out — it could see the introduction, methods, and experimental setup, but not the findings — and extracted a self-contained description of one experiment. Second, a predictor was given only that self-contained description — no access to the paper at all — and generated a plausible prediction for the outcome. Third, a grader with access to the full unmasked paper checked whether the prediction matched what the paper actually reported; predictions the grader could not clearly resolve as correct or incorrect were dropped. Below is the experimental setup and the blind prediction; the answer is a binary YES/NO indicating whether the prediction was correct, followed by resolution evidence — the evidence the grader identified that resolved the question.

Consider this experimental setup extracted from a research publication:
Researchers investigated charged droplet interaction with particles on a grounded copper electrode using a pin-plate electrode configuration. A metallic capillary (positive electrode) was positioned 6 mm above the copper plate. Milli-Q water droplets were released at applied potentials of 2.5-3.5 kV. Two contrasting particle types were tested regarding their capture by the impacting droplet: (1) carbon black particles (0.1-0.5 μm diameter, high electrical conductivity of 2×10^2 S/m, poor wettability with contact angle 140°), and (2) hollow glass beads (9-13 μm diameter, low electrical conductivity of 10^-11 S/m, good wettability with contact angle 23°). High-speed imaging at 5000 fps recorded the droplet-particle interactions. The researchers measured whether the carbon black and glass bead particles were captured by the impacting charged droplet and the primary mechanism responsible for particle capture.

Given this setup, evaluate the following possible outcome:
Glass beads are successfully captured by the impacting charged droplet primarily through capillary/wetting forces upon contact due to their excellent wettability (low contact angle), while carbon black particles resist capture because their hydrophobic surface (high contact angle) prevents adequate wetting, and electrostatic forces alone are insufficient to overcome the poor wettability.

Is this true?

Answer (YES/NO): NO